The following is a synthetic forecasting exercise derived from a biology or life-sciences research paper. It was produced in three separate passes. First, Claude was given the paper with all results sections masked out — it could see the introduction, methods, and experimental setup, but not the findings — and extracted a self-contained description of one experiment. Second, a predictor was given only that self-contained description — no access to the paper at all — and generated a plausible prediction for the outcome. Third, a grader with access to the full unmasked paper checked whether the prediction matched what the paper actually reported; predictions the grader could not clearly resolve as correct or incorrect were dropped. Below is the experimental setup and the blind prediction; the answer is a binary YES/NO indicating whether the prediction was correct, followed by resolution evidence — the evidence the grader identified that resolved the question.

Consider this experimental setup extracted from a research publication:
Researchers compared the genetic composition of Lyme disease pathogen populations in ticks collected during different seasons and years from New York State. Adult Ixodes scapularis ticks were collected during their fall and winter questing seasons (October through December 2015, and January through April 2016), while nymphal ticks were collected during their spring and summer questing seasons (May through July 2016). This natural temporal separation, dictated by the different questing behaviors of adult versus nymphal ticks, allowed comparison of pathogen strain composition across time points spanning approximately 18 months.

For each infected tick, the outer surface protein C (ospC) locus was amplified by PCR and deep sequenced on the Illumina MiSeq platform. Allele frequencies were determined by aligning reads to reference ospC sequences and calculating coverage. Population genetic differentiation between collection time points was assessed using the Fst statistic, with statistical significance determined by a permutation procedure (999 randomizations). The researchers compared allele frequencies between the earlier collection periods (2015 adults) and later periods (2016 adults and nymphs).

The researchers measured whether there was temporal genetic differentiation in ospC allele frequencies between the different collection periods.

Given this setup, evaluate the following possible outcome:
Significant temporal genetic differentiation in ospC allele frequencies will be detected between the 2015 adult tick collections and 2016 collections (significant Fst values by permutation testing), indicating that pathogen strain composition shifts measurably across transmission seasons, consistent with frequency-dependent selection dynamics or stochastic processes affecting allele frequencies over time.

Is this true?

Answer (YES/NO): NO